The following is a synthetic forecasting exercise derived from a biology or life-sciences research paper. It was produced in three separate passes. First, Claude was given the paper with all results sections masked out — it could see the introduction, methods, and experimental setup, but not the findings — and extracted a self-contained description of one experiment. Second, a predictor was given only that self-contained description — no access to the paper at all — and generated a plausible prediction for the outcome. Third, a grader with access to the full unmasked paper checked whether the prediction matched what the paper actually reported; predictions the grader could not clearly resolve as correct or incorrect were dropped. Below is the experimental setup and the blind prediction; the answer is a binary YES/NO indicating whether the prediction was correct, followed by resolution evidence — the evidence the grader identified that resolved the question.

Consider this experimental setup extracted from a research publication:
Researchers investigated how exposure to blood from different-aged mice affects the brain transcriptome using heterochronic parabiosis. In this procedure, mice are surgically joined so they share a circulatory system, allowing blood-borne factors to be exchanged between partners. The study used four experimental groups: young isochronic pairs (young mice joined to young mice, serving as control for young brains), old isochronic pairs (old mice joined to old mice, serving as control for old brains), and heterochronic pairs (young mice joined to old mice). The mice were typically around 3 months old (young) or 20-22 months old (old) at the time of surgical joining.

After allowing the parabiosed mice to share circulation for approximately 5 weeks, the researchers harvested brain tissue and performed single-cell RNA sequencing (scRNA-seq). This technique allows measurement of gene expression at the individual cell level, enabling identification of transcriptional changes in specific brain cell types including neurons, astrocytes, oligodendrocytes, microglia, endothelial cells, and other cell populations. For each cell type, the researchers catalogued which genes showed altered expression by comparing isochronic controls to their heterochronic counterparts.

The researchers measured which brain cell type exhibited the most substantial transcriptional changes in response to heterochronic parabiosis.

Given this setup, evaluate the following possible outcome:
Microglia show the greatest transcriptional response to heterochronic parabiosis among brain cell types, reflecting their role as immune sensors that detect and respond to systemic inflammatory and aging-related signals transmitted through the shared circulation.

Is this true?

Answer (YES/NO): NO